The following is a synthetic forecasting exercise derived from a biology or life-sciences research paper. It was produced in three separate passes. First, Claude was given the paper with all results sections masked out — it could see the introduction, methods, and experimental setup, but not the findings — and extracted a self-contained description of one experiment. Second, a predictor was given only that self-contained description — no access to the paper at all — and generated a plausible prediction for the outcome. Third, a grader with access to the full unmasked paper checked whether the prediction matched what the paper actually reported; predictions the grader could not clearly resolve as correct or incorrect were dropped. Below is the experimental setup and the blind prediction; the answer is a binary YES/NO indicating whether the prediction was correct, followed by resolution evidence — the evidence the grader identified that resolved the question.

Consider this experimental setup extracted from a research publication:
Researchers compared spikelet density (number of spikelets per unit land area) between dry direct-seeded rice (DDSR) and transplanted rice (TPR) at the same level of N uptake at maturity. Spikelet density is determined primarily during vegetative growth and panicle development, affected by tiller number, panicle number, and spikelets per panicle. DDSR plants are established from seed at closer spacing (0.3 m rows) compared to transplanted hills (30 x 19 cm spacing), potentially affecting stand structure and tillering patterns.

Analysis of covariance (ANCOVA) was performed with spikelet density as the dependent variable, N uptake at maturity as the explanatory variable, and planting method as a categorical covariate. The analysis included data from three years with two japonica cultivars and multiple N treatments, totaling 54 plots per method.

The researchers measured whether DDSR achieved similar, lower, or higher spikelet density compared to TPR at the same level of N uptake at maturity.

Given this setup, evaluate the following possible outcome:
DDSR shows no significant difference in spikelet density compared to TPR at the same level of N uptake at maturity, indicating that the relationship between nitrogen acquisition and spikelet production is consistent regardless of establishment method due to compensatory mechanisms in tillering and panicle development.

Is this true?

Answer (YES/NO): NO